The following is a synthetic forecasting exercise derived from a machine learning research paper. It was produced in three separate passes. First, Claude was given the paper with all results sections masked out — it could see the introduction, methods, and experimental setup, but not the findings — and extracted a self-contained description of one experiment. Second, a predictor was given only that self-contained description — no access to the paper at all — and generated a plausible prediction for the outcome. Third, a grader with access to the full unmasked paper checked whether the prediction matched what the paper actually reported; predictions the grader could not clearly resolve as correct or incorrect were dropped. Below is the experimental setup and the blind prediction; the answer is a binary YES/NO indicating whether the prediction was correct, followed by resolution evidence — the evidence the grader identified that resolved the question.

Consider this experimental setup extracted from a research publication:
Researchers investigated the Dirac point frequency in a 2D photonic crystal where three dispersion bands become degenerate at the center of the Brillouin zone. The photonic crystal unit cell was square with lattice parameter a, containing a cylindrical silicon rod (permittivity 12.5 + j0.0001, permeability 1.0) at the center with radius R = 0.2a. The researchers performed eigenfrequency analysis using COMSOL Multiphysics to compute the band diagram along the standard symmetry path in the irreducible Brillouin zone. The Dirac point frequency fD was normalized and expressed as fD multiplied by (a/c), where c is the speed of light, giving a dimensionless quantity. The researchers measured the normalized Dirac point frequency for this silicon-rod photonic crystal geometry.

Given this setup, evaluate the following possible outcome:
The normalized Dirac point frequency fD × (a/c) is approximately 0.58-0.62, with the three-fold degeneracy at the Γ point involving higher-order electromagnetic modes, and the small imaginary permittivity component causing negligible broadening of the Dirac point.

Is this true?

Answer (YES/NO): NO